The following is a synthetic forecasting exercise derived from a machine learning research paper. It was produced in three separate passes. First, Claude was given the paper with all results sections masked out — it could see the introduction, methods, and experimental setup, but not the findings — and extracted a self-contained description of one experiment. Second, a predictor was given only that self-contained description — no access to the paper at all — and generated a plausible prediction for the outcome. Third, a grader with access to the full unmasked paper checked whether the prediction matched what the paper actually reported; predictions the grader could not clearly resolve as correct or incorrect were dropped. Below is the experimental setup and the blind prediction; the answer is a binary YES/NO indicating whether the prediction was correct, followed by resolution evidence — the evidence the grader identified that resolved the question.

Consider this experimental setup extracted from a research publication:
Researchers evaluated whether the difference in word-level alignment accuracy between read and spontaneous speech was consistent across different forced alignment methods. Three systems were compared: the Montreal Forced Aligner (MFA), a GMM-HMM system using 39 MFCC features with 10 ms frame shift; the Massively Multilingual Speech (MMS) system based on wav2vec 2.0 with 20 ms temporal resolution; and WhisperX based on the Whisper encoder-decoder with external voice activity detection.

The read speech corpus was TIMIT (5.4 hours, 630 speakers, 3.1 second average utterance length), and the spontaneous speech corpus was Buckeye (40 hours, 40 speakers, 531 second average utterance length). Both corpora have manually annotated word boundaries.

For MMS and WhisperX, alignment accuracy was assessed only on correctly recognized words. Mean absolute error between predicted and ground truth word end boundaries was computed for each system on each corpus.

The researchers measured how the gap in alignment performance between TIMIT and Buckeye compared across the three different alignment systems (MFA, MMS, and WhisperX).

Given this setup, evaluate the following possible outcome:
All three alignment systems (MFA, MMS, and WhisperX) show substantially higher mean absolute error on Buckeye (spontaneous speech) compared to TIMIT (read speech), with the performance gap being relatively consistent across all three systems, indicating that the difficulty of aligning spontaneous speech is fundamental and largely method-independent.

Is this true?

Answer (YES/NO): NO